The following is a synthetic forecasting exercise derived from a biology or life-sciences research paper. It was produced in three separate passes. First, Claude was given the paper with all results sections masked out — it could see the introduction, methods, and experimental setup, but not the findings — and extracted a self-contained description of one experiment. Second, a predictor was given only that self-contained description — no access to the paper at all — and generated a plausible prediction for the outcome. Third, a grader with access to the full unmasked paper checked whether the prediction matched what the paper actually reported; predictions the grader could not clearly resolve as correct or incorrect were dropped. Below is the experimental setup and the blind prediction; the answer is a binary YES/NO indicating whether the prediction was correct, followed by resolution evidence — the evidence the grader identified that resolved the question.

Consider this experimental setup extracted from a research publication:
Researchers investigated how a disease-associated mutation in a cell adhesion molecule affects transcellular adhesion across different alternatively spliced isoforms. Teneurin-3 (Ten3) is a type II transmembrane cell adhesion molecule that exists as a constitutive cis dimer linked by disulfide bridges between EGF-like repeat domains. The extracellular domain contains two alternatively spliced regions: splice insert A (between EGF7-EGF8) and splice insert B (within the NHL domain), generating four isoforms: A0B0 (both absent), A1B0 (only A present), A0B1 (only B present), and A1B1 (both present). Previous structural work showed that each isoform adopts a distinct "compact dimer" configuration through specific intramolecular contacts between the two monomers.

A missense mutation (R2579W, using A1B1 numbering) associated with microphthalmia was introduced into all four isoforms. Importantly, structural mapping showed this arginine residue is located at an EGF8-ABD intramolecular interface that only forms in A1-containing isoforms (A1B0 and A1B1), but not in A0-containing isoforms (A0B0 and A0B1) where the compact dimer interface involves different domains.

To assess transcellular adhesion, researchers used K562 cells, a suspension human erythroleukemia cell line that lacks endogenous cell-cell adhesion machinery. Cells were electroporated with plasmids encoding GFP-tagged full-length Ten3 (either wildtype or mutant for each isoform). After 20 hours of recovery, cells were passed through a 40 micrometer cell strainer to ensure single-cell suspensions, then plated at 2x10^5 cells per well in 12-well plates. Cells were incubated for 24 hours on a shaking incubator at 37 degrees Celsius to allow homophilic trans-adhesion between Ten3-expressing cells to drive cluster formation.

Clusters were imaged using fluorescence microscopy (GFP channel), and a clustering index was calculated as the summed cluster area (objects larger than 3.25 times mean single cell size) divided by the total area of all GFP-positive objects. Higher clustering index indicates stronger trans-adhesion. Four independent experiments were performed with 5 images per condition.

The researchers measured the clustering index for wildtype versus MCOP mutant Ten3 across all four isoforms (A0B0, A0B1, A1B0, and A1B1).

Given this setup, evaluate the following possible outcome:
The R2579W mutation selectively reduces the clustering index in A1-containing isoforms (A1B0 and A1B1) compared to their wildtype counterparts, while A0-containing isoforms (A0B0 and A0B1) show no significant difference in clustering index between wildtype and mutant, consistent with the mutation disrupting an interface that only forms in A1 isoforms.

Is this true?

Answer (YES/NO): YES